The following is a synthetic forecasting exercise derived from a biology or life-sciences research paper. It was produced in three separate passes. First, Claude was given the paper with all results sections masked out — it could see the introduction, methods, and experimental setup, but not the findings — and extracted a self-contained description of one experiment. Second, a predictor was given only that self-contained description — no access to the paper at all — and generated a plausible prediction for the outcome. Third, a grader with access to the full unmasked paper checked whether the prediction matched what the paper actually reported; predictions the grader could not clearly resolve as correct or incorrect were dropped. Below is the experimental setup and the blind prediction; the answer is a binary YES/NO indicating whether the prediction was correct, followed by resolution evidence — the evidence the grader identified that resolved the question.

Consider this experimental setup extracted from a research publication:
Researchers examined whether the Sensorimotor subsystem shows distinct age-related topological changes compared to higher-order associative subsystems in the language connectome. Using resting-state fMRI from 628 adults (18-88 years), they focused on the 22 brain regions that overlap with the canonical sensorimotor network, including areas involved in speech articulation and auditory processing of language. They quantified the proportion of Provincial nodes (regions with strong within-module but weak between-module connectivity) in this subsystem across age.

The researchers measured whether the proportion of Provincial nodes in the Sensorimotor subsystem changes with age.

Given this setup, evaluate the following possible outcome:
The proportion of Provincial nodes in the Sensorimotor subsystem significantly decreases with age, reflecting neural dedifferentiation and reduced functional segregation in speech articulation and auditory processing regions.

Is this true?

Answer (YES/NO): YES